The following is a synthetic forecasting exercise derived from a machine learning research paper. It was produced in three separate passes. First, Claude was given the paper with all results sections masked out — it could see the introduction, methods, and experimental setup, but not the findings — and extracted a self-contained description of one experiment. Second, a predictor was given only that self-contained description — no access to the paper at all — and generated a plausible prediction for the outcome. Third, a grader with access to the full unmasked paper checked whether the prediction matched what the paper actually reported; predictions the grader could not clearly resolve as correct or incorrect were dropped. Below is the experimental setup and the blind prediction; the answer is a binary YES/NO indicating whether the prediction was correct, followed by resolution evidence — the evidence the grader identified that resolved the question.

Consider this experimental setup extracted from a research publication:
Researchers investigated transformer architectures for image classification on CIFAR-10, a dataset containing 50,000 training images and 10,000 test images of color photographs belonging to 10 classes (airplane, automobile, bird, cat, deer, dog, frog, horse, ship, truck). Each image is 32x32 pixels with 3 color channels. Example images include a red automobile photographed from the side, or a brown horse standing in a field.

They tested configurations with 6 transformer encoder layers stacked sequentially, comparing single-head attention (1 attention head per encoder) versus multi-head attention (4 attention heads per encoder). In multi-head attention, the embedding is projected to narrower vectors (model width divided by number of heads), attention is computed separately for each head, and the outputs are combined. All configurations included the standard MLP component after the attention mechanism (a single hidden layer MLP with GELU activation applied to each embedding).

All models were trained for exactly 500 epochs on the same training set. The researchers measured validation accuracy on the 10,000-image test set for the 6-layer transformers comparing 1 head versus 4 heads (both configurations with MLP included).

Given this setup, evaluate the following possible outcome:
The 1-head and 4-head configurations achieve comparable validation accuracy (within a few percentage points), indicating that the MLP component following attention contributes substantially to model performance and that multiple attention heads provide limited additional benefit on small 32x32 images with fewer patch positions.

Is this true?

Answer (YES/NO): YES